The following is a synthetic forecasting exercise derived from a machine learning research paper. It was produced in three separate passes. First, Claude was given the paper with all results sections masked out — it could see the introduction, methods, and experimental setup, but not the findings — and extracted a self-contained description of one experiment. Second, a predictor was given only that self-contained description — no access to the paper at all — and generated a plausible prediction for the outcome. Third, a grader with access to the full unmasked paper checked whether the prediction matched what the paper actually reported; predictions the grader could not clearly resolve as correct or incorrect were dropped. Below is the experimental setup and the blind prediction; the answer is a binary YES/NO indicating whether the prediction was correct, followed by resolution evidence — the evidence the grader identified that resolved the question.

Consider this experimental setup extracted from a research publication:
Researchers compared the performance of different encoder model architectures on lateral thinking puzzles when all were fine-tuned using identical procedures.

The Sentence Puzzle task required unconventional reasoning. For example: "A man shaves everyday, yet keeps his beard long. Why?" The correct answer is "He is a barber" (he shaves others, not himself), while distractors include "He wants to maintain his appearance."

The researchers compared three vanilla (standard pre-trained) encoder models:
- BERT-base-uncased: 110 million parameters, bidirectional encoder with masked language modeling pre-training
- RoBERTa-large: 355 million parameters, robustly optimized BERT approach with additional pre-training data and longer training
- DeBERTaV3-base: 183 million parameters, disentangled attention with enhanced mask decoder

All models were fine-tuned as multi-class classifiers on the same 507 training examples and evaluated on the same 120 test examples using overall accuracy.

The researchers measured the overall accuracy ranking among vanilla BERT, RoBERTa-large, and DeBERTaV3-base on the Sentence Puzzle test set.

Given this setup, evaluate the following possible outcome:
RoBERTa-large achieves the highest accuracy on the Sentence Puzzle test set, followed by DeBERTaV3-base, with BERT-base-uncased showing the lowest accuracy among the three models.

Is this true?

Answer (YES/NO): NO